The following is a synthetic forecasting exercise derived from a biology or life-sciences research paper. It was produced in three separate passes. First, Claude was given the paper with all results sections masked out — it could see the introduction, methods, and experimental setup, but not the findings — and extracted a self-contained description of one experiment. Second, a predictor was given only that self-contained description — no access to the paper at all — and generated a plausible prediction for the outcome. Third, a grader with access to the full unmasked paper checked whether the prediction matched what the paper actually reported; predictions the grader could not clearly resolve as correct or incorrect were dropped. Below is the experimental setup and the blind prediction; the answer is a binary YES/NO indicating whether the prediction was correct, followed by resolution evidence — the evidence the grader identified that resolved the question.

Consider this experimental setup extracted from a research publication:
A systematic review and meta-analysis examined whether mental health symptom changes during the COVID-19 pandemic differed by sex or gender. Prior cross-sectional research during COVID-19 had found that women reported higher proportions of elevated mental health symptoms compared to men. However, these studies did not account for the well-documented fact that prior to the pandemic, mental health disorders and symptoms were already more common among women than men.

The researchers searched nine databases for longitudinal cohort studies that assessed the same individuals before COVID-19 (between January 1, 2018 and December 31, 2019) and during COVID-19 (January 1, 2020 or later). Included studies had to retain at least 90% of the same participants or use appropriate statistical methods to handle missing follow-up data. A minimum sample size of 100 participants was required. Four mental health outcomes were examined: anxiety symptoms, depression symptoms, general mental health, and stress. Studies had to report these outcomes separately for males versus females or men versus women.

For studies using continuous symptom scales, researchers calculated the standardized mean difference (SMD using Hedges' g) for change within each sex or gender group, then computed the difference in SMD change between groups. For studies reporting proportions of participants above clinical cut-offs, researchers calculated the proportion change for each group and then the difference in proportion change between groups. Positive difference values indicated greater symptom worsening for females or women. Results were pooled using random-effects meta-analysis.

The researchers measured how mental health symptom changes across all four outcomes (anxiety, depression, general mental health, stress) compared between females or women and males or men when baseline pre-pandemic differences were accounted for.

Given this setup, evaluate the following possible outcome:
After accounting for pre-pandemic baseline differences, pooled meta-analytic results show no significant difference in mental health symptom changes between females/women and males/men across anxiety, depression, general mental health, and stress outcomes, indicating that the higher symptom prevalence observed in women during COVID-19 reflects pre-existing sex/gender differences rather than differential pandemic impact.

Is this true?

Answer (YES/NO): NO